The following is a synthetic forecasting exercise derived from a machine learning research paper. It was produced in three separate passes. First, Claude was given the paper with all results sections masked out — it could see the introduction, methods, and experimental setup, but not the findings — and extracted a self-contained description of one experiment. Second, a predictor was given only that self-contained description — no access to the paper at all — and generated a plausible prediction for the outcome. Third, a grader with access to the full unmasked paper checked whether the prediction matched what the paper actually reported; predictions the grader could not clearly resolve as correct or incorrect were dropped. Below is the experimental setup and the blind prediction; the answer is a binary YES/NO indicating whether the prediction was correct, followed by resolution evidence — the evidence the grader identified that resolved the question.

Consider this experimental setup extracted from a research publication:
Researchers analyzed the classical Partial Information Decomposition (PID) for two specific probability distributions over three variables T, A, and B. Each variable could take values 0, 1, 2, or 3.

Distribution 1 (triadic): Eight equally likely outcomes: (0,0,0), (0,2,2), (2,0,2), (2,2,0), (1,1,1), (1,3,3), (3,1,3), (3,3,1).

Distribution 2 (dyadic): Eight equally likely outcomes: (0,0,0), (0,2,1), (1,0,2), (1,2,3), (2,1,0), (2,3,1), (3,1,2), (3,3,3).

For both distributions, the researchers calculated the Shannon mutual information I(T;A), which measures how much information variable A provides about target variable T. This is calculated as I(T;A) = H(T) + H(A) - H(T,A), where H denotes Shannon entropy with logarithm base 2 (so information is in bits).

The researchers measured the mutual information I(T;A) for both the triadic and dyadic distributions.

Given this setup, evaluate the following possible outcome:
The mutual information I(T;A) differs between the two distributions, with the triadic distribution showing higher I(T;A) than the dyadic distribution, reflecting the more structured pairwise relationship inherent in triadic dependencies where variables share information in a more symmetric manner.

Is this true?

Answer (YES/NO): NO